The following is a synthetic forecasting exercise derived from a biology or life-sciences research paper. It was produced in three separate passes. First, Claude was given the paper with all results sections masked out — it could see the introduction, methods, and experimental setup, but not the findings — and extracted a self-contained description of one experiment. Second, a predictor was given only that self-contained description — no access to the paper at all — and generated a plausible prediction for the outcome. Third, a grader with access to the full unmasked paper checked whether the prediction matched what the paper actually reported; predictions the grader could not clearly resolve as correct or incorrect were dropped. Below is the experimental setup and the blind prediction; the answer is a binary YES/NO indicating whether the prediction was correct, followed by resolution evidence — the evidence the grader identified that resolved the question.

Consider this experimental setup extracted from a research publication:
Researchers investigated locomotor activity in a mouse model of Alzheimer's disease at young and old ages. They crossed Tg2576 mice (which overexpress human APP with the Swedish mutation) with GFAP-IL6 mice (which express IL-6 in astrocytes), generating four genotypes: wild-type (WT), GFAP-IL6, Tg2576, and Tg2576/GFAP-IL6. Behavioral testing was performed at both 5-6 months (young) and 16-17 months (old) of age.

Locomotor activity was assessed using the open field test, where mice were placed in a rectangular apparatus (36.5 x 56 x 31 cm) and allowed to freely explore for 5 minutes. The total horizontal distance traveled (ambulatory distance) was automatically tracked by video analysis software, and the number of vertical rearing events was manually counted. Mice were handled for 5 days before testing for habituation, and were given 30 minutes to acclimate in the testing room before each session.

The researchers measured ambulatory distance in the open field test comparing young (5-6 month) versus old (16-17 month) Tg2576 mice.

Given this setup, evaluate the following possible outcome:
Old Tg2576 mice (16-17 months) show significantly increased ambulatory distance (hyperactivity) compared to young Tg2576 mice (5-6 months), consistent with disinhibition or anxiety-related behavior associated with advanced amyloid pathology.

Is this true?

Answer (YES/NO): NO